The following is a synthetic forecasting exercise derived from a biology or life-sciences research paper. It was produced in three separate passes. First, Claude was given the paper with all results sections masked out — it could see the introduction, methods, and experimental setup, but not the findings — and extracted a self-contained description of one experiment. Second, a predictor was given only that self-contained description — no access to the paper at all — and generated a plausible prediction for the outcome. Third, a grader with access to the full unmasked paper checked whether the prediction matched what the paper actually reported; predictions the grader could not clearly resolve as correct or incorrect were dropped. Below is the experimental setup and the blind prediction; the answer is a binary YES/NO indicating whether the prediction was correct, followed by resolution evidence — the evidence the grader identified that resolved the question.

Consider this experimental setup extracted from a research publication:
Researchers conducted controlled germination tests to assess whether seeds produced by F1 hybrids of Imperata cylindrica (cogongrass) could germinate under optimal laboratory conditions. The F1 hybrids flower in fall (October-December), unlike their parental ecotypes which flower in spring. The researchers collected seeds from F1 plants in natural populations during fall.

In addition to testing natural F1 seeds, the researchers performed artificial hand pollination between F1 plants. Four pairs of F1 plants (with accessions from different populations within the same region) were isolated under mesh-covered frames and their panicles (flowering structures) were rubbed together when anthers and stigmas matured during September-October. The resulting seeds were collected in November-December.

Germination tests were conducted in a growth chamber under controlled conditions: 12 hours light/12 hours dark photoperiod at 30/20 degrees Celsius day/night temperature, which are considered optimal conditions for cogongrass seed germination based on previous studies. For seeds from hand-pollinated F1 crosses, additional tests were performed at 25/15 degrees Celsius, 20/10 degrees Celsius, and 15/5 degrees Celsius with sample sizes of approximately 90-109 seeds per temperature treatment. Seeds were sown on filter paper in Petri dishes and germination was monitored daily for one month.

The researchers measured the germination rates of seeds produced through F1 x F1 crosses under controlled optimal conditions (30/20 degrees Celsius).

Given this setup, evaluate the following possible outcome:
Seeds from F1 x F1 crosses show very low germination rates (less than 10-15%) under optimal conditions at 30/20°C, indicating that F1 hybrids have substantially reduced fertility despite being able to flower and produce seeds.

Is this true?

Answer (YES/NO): NO